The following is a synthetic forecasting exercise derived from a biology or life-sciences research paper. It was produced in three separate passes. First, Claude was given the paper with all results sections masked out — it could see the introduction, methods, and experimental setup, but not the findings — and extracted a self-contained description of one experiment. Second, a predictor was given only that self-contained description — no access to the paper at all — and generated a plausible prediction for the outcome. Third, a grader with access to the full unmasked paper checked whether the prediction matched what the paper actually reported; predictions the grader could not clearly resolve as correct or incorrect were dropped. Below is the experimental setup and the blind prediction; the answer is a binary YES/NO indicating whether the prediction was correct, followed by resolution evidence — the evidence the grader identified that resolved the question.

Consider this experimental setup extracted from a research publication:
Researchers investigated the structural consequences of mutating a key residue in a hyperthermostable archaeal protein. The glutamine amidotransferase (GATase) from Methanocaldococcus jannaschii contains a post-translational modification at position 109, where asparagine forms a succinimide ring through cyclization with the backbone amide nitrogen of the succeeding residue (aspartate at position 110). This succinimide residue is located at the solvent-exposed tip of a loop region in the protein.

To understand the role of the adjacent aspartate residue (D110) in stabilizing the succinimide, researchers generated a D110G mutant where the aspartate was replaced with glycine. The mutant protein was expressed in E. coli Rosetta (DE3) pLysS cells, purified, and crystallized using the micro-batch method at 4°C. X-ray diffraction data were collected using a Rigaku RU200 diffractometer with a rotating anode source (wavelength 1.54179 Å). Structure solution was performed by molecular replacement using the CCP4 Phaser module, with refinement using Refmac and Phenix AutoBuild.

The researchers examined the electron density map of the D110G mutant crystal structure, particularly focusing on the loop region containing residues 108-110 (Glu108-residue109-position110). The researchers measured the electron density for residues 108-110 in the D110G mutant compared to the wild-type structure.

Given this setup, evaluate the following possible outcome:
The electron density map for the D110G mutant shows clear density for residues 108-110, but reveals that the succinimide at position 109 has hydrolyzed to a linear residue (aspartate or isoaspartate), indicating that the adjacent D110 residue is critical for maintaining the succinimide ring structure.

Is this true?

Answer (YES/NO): NO